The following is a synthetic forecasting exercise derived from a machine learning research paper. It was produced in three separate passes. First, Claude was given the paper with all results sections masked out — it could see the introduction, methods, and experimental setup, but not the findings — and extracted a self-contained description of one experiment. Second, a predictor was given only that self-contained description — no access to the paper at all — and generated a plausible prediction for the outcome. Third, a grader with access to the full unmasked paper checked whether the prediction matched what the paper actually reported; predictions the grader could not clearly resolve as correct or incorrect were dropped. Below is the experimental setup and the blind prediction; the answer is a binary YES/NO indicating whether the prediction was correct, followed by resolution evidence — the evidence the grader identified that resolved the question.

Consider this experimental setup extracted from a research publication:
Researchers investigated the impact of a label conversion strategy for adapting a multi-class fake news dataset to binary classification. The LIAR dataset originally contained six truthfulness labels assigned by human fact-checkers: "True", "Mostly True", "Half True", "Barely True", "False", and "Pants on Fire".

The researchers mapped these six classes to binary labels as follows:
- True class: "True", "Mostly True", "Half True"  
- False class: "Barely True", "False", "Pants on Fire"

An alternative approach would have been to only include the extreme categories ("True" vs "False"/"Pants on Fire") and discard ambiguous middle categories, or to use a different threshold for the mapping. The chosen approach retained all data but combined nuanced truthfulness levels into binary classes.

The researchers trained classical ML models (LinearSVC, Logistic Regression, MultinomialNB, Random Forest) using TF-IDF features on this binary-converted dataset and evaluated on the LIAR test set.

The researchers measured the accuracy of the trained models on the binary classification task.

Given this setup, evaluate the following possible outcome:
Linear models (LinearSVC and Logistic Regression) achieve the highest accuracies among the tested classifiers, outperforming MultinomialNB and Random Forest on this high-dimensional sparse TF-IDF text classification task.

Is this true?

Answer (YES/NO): NO